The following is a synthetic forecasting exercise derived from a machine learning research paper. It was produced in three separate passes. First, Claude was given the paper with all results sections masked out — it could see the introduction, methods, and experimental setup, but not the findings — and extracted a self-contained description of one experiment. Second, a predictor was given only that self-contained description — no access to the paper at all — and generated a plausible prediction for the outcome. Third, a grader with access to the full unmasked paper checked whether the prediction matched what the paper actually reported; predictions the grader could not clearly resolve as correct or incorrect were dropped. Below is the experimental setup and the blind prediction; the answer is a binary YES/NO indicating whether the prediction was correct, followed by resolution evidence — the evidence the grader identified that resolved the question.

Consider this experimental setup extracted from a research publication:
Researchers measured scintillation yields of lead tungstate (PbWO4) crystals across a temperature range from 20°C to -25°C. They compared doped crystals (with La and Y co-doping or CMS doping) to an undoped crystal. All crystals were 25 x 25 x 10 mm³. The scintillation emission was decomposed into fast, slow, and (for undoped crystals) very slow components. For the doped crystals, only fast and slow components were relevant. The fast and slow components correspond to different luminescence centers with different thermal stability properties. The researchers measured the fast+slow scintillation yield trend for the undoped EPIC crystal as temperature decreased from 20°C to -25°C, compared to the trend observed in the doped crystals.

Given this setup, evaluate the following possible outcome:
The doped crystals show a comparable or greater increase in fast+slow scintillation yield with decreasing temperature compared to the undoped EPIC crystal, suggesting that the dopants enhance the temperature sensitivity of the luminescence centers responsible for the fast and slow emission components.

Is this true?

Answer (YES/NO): YES